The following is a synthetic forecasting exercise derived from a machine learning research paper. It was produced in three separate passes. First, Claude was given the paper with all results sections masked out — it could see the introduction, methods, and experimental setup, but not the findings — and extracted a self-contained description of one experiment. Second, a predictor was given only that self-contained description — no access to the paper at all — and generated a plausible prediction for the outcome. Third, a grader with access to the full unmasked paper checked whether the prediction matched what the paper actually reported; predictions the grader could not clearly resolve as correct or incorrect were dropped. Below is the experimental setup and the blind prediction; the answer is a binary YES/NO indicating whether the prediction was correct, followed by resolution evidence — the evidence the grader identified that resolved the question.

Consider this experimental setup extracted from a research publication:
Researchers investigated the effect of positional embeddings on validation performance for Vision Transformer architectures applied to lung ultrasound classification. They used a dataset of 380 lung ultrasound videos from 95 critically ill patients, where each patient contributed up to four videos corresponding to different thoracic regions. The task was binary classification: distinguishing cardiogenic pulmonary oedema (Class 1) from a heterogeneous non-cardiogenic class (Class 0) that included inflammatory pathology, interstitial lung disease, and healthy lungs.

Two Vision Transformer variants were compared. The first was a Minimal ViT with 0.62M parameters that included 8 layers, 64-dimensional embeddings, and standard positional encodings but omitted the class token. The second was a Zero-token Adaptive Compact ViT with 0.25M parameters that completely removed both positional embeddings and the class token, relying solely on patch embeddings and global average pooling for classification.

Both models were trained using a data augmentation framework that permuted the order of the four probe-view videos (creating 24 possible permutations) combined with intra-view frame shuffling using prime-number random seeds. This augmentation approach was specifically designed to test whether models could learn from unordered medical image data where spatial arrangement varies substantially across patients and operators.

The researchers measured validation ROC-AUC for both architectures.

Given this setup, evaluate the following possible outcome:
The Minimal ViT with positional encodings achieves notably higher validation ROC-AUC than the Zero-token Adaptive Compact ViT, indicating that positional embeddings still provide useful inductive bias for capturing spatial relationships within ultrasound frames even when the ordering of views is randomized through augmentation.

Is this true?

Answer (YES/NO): NO